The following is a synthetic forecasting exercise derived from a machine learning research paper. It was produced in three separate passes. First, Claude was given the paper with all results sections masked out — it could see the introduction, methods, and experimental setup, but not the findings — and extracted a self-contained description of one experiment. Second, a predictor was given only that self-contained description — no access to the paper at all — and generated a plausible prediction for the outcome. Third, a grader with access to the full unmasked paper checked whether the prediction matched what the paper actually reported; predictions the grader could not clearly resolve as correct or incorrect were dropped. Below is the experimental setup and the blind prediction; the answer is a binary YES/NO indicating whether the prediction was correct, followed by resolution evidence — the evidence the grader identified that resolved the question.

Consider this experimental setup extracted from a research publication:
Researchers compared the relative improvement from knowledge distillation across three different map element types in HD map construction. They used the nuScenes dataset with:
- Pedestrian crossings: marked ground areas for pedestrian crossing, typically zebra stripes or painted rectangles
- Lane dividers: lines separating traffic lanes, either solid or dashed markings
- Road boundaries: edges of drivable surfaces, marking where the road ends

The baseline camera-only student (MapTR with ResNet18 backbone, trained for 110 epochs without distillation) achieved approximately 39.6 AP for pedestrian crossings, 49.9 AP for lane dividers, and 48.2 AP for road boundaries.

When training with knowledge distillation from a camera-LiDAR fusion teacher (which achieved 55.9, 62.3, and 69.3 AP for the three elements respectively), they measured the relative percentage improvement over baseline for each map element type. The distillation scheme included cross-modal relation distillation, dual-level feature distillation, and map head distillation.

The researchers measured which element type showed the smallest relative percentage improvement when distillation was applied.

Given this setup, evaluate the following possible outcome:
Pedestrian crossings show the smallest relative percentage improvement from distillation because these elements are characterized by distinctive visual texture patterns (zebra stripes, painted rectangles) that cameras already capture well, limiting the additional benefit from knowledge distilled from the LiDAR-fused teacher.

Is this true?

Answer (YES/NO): NO